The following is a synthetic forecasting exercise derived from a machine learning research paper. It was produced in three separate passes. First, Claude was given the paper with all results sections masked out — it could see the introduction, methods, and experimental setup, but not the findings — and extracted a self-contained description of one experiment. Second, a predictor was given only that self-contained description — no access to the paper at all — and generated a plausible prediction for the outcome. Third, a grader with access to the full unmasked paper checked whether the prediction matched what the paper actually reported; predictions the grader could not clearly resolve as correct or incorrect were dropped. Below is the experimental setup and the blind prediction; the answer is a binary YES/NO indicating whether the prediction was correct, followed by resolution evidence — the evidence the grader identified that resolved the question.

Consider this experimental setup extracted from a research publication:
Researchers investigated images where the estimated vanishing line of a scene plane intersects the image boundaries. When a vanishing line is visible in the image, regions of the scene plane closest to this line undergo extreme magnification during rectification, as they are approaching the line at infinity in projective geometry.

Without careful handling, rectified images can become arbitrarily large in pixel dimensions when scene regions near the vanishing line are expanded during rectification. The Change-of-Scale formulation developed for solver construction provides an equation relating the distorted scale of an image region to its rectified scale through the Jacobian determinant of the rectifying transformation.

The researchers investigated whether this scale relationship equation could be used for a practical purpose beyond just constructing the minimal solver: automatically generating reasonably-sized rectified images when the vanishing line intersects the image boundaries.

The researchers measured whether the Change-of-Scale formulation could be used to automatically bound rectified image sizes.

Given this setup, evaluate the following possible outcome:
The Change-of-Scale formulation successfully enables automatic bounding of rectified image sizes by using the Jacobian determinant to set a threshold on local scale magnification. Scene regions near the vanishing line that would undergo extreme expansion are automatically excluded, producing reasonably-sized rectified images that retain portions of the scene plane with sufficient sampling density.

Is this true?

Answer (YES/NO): YES